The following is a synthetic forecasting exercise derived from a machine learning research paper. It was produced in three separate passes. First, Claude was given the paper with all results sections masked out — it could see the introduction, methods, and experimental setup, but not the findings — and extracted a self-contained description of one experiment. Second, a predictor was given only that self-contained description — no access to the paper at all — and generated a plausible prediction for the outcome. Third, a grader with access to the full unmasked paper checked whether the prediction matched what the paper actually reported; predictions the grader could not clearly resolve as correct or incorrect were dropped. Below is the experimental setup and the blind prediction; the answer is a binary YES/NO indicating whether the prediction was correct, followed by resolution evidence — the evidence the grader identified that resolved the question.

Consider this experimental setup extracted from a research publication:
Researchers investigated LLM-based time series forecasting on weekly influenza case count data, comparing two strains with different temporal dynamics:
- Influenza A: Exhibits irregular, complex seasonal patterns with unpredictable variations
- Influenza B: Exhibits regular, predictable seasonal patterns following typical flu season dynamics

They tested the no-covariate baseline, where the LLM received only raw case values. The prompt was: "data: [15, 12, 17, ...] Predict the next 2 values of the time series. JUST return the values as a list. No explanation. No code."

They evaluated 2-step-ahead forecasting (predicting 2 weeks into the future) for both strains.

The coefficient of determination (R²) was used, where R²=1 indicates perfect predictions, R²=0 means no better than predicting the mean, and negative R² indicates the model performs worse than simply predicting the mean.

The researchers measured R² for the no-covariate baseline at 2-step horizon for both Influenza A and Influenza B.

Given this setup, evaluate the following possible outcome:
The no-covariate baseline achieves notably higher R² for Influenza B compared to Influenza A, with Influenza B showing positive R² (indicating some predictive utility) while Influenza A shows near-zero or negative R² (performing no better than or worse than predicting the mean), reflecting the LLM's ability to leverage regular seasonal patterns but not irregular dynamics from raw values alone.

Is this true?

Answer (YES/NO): YES